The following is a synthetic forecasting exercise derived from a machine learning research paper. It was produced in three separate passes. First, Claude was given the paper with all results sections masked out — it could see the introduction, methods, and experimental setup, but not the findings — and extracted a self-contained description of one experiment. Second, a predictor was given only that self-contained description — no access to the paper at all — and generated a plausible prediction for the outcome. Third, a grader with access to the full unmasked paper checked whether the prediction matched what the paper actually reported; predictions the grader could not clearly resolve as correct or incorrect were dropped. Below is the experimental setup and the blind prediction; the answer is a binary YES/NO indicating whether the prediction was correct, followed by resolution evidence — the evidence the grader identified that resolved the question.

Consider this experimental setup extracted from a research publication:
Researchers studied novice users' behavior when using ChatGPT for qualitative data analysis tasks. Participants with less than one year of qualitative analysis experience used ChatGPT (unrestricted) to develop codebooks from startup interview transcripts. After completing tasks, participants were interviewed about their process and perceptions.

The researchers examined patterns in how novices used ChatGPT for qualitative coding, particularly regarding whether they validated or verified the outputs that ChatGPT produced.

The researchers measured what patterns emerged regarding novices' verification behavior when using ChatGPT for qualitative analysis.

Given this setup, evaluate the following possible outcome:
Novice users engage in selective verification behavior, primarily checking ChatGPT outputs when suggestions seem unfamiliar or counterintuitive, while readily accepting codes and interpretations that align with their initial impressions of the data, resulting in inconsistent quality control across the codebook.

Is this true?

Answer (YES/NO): NO